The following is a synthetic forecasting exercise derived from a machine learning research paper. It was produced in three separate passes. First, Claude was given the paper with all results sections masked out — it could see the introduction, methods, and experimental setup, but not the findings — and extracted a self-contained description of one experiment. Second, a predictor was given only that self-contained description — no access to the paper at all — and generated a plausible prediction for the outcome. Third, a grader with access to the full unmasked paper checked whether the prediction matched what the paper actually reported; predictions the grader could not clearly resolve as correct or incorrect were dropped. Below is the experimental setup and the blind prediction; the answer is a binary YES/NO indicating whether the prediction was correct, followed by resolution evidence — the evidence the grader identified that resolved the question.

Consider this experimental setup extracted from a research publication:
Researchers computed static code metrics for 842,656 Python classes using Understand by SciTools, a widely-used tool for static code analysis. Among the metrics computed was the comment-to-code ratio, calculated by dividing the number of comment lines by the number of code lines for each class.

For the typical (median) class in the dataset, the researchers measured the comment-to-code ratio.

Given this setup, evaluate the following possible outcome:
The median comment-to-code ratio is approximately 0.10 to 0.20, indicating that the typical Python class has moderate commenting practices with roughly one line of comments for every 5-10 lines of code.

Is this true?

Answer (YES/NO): YES